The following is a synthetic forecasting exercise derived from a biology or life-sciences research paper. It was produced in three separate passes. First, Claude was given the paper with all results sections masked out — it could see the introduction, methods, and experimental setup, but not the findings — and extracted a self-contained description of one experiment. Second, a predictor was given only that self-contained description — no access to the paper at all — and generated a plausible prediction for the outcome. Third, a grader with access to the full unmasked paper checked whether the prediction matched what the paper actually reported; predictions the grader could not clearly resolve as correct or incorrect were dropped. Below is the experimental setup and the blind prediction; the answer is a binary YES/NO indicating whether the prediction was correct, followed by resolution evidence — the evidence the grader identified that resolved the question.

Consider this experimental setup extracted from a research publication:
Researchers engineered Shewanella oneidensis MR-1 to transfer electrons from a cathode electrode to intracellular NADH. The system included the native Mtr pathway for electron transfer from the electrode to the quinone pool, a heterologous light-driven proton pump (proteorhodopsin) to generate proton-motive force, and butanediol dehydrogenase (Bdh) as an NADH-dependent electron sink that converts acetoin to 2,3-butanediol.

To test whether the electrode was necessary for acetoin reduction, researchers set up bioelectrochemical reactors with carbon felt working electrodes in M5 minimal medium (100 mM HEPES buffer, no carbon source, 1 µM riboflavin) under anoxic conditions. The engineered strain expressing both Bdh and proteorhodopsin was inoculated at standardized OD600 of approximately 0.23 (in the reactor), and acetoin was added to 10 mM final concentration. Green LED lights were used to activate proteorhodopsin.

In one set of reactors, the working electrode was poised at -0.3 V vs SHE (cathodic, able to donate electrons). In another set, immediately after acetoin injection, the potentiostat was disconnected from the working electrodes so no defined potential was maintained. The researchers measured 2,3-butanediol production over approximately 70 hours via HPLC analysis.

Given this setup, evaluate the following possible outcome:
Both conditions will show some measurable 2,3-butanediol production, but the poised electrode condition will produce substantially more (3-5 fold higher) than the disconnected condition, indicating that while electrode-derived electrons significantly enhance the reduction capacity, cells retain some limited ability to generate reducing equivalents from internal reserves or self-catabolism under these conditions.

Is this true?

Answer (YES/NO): NO